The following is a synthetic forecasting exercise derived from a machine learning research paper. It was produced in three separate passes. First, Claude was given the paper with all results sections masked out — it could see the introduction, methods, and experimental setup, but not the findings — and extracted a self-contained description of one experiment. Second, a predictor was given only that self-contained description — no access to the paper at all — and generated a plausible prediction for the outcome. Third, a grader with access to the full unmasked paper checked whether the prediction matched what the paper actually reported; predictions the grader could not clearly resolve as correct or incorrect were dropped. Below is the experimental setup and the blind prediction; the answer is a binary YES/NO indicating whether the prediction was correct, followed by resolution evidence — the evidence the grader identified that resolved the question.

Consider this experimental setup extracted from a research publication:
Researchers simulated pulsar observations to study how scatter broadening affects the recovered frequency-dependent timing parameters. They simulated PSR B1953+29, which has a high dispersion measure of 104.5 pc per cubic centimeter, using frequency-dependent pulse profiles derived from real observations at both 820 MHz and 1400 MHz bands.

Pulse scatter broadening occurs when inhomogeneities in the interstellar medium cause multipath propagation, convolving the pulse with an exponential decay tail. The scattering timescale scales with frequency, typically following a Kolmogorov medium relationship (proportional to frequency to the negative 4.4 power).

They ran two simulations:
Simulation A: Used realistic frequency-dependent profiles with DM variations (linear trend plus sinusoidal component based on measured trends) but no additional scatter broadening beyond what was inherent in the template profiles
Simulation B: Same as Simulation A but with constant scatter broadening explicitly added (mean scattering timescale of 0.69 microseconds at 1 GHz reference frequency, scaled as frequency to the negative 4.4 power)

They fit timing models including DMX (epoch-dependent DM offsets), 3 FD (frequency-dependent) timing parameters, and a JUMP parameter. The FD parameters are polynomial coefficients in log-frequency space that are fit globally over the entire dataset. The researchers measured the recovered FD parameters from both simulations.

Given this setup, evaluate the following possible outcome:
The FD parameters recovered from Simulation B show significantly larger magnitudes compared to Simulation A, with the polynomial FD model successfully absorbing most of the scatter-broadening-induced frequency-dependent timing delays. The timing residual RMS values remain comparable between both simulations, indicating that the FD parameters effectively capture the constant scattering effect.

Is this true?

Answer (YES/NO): YES